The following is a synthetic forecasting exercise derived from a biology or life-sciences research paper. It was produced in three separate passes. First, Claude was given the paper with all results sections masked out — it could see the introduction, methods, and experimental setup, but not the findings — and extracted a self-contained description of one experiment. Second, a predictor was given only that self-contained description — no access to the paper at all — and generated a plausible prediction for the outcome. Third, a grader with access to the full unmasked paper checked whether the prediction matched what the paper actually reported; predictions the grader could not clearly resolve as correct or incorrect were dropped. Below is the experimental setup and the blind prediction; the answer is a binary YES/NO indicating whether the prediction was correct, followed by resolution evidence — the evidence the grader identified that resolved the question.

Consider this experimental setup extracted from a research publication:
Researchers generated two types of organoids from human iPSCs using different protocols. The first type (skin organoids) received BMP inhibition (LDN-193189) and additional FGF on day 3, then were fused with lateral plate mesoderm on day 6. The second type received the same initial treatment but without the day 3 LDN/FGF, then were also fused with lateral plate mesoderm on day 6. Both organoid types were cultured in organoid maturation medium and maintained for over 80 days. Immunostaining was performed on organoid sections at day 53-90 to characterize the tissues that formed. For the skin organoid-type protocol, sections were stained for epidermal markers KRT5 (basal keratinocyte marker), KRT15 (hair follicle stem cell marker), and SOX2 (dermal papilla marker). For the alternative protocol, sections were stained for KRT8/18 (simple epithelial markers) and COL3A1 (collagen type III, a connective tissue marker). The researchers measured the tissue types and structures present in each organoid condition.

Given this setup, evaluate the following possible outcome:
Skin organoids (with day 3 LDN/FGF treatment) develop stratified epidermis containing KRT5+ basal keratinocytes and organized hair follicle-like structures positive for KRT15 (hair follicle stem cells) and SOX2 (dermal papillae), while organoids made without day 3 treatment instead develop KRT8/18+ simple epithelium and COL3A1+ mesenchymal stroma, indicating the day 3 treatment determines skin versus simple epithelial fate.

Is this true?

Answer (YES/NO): YES